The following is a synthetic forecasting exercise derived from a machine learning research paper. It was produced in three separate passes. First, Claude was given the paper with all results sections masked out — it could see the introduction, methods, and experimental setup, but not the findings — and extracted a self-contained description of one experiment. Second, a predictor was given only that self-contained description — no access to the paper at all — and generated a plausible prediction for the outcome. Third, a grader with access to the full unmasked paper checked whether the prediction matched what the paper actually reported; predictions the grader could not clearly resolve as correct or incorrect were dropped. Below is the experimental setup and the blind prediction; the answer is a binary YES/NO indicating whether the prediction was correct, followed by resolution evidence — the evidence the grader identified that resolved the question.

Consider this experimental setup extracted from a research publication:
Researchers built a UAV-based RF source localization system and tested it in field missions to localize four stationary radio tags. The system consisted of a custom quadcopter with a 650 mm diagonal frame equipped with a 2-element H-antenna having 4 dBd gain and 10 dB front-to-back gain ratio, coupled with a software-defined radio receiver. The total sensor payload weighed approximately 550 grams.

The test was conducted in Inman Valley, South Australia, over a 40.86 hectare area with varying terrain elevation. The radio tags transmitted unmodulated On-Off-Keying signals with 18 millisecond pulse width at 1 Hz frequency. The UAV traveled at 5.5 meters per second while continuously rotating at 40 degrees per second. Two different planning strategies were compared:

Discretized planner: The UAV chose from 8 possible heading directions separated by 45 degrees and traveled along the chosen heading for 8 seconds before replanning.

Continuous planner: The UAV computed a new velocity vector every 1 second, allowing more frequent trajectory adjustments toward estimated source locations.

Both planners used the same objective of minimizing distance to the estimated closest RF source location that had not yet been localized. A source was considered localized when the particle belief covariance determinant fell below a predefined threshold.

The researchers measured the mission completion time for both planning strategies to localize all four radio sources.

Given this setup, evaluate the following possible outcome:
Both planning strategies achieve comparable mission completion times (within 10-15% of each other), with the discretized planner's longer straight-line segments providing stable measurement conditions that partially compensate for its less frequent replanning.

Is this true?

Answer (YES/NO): NO